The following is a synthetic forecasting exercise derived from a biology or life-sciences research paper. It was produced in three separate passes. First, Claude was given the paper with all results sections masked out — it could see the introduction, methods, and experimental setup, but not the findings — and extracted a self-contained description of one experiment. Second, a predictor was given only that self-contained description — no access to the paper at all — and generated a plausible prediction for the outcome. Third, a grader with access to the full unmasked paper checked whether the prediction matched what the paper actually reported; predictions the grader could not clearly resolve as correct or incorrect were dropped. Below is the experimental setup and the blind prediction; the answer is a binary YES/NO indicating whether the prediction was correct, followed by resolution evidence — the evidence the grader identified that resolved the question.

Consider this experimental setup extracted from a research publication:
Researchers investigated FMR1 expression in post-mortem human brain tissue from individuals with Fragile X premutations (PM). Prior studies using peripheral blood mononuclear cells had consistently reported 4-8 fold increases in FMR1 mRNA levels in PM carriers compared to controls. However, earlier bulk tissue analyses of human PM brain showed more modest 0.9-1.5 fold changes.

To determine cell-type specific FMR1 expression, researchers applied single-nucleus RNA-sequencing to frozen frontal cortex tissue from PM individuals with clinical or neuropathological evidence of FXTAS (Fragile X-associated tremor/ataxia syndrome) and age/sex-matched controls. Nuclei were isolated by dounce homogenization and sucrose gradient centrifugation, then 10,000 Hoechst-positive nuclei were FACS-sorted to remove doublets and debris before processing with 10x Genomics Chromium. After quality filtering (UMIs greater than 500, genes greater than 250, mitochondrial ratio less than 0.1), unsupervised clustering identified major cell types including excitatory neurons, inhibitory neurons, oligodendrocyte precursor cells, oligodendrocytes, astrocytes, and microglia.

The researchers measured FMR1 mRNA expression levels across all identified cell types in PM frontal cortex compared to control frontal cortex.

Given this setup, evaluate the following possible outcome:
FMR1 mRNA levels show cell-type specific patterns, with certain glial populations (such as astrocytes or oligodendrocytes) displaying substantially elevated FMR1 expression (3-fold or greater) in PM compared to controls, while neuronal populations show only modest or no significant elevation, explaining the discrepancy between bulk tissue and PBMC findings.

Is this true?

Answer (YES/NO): NO